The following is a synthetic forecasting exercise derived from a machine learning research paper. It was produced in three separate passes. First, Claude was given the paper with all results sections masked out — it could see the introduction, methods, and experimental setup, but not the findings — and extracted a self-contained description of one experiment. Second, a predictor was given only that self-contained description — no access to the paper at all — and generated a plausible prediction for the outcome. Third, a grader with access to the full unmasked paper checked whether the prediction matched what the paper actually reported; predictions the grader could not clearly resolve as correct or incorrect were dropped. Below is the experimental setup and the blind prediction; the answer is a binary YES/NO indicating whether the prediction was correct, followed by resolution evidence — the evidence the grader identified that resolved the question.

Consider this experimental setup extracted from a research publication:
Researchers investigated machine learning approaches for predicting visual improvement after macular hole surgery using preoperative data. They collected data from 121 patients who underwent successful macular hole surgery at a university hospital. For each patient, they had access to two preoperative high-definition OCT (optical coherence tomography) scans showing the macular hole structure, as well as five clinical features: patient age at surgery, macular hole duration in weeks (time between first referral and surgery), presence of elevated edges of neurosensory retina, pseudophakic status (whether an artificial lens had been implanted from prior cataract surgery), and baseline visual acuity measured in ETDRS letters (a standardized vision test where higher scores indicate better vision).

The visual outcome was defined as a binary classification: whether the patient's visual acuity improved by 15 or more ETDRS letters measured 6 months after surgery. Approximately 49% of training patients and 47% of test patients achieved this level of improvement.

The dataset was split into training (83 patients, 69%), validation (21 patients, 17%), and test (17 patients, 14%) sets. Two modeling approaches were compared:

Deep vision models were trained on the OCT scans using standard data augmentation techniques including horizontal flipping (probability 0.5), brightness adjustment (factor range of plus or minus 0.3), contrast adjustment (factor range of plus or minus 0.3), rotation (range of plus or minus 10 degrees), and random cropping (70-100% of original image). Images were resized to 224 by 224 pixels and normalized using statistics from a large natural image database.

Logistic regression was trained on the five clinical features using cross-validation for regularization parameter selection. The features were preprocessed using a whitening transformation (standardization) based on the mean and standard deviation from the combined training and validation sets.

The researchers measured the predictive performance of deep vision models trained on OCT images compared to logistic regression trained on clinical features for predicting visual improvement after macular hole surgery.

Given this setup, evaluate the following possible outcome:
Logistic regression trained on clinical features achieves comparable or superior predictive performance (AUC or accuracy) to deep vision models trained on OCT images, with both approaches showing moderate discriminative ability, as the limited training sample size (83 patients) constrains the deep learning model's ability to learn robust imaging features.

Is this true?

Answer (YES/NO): YES